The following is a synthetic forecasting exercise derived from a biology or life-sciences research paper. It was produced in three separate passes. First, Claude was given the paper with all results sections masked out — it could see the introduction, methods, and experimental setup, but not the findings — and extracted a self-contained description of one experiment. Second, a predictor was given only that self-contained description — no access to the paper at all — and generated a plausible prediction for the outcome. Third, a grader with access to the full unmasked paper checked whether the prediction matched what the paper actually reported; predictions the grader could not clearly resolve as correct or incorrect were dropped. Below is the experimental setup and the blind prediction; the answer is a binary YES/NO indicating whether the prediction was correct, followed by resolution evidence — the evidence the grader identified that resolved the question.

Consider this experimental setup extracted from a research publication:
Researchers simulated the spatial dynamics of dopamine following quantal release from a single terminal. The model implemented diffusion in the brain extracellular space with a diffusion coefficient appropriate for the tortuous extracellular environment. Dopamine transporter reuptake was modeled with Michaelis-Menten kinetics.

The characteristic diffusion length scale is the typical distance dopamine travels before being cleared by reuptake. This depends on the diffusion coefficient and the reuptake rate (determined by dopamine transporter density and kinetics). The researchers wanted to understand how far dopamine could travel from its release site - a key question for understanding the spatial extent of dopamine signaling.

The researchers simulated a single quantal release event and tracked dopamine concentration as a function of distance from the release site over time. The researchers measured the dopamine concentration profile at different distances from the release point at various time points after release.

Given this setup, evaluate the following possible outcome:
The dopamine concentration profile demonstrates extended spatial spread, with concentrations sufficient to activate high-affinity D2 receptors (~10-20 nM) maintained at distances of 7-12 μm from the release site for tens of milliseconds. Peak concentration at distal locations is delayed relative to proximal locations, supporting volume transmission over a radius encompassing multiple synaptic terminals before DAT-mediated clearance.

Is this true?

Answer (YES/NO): NO